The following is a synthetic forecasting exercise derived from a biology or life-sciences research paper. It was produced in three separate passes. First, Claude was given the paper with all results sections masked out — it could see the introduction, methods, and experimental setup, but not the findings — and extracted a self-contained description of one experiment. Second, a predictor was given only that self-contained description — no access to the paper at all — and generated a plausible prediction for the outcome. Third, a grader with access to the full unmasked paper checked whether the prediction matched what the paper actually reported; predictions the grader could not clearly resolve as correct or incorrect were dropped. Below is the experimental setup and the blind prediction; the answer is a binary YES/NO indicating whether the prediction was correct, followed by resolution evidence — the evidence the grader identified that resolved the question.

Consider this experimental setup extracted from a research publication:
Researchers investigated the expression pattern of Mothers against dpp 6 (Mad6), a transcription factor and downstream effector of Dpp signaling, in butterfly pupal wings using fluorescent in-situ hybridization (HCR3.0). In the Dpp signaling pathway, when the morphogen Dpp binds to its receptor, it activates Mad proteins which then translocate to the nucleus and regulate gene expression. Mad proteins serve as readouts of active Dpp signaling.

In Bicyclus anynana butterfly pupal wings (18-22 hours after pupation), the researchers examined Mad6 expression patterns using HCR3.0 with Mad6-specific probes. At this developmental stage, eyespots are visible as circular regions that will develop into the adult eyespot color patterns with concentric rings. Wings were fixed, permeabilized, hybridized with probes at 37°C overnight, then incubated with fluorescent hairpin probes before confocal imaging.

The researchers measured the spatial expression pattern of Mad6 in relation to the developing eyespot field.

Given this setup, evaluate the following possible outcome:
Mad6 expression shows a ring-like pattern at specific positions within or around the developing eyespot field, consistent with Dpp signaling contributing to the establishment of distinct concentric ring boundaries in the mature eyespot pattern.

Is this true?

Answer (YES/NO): NO